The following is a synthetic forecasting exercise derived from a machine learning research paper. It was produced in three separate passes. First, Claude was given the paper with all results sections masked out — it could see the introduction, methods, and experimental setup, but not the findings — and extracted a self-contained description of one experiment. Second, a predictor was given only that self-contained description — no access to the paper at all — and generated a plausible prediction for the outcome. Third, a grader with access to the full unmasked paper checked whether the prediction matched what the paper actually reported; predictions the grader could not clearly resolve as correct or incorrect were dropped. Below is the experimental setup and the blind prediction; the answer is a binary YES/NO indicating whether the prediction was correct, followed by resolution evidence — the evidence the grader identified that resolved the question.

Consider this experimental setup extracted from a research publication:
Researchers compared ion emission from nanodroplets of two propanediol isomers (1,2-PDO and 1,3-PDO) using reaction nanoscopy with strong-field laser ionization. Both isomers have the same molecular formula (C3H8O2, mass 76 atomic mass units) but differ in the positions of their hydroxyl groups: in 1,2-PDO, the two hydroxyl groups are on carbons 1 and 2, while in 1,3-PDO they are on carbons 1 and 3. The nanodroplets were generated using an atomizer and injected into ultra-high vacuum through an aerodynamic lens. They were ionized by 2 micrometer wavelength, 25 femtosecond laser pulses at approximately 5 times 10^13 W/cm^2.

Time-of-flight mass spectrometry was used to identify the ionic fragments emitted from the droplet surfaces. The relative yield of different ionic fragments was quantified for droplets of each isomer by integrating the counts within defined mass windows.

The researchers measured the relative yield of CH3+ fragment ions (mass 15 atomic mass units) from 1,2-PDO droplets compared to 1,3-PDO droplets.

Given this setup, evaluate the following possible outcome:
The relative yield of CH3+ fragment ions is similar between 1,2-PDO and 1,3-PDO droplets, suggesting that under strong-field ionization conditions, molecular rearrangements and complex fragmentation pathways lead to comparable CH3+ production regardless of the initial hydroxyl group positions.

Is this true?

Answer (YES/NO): NO